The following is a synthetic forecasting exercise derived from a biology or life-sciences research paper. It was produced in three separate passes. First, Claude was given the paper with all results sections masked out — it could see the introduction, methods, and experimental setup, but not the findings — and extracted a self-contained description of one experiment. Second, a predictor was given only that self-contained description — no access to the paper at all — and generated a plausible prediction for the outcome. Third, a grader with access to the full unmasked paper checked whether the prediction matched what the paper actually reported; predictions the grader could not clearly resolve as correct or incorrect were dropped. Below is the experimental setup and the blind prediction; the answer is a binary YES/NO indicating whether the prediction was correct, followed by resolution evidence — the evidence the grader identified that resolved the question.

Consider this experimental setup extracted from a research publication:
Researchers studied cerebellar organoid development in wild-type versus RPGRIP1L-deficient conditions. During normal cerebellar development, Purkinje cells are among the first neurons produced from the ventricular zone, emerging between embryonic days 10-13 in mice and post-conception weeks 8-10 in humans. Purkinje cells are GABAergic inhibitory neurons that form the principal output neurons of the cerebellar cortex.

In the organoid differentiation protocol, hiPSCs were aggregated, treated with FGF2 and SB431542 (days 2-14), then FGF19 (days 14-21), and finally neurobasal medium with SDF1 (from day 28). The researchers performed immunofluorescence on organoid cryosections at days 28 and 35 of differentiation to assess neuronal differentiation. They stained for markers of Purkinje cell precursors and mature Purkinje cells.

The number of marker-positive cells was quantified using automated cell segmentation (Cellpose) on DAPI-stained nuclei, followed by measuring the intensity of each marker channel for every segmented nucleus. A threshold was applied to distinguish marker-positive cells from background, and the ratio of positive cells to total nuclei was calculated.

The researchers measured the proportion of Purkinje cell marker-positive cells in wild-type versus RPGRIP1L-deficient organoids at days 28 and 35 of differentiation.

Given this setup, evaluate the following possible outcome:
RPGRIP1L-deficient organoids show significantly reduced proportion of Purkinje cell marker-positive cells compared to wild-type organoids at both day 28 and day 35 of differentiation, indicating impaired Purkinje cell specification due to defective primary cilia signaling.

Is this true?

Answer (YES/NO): YES